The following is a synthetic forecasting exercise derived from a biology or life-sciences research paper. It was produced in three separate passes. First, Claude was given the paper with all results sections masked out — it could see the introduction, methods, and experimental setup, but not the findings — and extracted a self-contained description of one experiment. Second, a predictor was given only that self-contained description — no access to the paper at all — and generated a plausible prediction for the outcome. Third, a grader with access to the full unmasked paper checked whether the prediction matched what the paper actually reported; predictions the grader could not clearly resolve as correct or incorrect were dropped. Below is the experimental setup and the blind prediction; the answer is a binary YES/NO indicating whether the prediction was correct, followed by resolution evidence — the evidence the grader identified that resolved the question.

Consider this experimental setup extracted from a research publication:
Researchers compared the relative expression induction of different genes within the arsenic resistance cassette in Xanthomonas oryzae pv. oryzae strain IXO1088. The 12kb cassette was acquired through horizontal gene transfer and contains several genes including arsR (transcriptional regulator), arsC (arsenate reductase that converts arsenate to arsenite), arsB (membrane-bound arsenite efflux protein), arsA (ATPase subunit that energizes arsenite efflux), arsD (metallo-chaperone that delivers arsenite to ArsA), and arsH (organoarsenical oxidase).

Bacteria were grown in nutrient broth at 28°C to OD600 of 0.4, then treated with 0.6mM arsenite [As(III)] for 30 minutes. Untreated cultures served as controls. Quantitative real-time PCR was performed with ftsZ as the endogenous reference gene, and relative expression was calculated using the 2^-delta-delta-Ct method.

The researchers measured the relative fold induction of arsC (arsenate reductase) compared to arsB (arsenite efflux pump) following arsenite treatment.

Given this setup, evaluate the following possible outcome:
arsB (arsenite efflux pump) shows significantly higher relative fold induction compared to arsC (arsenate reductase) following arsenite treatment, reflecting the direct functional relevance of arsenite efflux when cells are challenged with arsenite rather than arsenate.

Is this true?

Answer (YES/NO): NO